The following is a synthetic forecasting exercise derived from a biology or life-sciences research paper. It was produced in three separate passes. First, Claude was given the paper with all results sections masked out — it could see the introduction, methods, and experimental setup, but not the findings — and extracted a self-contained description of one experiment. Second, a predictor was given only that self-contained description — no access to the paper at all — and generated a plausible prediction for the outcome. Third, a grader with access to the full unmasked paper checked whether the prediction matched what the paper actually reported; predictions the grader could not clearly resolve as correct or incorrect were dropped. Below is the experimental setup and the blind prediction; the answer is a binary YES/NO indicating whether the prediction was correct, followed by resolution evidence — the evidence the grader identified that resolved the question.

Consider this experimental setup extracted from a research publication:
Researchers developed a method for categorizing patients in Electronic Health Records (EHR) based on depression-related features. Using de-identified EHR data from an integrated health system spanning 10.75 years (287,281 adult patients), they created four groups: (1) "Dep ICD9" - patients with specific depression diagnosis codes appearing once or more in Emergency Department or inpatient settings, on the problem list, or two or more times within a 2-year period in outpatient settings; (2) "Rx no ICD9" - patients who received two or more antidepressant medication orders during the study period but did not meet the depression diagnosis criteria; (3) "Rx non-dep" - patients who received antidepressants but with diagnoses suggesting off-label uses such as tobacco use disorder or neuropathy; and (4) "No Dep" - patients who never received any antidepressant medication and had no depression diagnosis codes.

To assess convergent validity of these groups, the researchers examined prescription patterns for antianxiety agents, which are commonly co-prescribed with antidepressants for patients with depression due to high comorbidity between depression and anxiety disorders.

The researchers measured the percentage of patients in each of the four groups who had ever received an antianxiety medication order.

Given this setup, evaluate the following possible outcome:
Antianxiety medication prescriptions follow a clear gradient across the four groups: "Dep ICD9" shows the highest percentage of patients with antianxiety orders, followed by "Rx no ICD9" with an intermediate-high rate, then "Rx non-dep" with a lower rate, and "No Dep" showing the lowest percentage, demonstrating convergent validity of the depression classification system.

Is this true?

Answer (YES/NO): YES